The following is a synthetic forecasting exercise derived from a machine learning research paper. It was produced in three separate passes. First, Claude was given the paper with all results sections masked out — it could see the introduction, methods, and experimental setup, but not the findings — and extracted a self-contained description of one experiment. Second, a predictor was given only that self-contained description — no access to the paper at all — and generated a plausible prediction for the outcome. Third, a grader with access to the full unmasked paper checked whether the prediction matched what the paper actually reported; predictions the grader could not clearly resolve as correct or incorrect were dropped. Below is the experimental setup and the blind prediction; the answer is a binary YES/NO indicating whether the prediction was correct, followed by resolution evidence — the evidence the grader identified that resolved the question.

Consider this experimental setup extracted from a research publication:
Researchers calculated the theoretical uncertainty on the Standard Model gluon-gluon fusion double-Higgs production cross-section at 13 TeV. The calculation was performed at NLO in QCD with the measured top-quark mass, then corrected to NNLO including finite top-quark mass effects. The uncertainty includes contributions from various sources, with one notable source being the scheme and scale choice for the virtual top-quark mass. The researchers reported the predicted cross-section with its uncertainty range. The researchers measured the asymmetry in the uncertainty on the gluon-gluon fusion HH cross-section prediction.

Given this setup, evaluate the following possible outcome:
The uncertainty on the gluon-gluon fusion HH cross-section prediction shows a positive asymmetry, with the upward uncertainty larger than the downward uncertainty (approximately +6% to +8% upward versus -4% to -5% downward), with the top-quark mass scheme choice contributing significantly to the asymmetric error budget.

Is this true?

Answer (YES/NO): NO